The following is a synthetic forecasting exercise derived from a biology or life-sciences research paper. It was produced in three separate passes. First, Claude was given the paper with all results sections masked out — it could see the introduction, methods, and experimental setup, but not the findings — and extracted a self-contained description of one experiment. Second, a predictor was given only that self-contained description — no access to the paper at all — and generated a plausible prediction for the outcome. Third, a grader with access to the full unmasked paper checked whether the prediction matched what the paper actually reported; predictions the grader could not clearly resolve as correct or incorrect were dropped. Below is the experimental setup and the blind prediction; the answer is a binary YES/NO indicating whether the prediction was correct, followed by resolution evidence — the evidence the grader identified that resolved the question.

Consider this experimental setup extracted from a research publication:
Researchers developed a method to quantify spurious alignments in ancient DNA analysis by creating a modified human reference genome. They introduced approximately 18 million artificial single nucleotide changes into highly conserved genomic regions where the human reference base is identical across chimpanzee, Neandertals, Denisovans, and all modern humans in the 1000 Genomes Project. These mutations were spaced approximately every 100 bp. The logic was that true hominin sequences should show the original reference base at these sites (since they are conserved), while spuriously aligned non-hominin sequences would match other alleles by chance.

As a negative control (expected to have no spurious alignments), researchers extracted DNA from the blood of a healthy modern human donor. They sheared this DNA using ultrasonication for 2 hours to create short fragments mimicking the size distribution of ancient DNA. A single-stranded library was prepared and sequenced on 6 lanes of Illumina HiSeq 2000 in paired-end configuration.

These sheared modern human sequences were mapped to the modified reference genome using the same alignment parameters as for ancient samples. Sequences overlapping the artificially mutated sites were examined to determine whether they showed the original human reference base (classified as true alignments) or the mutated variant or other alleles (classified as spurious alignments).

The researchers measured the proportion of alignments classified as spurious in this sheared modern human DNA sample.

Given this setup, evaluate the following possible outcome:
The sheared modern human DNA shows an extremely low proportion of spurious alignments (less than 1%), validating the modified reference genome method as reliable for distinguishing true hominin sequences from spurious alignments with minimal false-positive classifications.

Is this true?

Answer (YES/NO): NO